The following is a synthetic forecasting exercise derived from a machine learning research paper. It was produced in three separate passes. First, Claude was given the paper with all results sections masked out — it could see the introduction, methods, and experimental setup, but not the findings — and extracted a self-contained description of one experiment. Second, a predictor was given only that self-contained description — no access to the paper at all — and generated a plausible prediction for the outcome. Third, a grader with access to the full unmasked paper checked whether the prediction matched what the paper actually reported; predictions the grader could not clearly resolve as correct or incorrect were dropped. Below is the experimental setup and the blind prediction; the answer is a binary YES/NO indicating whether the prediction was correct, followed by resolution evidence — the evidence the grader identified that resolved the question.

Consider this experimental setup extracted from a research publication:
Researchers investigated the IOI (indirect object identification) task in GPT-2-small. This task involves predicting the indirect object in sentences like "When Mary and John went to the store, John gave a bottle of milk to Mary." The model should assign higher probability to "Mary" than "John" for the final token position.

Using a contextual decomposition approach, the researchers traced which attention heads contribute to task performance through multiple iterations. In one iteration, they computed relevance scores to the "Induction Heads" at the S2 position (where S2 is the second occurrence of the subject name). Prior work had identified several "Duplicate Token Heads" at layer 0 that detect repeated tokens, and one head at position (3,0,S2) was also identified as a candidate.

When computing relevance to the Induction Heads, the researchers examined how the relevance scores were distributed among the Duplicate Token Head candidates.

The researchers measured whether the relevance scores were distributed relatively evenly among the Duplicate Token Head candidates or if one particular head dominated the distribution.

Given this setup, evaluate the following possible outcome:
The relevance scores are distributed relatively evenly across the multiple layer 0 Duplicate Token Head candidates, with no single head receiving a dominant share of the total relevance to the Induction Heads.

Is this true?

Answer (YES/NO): NO